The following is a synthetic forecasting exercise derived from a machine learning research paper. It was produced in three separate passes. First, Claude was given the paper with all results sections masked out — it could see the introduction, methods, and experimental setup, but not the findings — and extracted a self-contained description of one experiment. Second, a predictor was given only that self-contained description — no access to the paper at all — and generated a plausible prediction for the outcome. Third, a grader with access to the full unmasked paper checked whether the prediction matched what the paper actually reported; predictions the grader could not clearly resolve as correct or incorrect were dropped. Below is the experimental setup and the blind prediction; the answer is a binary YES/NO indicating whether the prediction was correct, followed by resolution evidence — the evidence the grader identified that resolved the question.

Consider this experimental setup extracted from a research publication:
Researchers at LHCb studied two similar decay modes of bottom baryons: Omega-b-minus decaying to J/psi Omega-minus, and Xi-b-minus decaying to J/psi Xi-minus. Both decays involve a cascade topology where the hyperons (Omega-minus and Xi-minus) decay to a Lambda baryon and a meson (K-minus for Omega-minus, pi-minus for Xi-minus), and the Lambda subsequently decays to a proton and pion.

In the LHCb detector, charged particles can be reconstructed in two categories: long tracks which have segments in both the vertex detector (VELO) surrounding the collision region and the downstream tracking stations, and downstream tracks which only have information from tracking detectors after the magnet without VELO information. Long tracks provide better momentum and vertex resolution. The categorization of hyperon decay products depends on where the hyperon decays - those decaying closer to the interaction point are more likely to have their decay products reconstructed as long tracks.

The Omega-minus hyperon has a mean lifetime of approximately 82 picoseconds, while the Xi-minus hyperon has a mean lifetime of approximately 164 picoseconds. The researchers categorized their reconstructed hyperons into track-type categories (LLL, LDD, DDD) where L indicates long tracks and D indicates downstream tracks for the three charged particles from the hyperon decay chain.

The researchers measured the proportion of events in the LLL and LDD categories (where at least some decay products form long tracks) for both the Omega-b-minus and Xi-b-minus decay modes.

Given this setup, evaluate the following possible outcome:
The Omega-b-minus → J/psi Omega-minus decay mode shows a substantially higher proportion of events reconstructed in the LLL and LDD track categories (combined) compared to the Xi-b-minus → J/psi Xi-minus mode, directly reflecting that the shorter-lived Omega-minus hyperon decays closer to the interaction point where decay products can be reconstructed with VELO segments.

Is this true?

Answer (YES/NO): YES